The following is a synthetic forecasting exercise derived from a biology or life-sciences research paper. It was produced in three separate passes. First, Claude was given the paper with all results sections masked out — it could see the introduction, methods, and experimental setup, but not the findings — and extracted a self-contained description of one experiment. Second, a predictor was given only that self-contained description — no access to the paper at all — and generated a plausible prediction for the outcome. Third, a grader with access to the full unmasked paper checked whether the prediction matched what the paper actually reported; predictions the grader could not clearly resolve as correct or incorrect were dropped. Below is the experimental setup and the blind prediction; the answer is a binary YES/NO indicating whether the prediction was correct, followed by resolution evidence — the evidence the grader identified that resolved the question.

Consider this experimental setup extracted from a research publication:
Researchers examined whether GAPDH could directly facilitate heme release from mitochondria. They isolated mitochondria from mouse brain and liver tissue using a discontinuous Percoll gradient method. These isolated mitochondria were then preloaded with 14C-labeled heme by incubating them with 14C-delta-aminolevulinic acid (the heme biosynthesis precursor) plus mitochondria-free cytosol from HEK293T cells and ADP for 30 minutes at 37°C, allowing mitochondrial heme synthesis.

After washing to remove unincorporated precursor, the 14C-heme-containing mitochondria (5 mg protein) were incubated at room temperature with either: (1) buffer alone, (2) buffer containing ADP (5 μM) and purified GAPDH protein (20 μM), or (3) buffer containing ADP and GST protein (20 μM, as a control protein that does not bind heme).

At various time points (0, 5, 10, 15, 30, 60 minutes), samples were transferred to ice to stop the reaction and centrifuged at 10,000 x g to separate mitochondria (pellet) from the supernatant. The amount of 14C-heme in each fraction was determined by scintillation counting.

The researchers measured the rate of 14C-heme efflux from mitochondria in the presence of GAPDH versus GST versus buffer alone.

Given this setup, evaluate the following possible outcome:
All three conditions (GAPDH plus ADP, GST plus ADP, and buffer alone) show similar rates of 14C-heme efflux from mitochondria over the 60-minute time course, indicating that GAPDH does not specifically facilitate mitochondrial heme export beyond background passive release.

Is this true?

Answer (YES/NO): NO